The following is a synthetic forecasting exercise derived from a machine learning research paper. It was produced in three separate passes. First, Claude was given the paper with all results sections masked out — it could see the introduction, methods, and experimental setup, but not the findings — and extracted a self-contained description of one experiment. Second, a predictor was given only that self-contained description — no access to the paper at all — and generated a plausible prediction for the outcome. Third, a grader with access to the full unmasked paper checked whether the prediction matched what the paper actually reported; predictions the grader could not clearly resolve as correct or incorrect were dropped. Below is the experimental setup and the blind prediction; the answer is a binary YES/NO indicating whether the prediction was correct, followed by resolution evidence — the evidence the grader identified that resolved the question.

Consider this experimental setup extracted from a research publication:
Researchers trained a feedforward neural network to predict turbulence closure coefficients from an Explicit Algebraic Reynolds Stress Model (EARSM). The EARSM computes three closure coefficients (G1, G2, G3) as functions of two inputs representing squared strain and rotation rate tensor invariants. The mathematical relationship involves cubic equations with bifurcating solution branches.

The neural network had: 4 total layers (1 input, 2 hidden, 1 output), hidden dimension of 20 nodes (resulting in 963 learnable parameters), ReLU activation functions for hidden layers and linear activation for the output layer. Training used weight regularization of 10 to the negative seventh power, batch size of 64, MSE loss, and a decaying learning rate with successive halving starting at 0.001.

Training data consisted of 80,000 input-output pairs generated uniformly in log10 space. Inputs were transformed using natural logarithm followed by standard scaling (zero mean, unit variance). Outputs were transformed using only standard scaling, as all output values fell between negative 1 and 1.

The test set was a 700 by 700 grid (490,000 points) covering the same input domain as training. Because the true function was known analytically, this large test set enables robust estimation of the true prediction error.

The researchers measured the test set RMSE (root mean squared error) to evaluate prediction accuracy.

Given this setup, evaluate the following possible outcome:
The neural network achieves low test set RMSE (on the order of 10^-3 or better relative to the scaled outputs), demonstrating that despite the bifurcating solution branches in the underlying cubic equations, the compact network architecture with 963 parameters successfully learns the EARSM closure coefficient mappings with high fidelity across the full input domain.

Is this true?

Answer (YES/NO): YES